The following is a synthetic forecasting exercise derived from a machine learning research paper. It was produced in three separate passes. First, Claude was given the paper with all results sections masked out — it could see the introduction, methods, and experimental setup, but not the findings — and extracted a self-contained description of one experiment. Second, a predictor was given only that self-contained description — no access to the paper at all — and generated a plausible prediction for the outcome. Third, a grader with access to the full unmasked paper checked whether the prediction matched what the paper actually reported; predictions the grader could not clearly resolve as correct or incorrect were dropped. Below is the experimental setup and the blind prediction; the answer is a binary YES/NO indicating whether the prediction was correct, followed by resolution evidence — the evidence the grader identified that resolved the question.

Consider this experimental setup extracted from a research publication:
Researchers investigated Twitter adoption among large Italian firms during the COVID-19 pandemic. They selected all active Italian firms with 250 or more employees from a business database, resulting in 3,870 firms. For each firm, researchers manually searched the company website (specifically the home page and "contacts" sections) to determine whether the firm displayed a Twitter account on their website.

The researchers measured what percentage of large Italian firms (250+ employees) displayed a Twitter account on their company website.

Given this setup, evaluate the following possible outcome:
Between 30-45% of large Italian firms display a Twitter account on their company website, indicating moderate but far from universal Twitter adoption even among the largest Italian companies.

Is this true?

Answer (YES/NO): NO